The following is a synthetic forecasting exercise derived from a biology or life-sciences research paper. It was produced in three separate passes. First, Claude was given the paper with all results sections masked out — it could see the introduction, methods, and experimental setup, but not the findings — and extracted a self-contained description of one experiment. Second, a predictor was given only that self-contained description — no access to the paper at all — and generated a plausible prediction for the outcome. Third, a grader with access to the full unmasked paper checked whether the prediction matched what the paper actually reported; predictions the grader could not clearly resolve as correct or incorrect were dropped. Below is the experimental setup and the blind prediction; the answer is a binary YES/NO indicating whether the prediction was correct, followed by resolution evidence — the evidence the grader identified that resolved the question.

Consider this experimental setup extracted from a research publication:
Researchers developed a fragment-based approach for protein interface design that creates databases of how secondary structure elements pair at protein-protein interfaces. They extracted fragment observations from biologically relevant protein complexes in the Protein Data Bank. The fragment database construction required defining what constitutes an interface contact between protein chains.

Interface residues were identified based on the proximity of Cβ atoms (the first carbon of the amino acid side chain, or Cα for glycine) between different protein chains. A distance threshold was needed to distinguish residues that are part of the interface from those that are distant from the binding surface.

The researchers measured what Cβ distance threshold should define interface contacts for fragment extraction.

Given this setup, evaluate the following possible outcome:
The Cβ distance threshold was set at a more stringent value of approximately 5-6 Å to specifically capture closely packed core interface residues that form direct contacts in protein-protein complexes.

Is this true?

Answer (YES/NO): NO